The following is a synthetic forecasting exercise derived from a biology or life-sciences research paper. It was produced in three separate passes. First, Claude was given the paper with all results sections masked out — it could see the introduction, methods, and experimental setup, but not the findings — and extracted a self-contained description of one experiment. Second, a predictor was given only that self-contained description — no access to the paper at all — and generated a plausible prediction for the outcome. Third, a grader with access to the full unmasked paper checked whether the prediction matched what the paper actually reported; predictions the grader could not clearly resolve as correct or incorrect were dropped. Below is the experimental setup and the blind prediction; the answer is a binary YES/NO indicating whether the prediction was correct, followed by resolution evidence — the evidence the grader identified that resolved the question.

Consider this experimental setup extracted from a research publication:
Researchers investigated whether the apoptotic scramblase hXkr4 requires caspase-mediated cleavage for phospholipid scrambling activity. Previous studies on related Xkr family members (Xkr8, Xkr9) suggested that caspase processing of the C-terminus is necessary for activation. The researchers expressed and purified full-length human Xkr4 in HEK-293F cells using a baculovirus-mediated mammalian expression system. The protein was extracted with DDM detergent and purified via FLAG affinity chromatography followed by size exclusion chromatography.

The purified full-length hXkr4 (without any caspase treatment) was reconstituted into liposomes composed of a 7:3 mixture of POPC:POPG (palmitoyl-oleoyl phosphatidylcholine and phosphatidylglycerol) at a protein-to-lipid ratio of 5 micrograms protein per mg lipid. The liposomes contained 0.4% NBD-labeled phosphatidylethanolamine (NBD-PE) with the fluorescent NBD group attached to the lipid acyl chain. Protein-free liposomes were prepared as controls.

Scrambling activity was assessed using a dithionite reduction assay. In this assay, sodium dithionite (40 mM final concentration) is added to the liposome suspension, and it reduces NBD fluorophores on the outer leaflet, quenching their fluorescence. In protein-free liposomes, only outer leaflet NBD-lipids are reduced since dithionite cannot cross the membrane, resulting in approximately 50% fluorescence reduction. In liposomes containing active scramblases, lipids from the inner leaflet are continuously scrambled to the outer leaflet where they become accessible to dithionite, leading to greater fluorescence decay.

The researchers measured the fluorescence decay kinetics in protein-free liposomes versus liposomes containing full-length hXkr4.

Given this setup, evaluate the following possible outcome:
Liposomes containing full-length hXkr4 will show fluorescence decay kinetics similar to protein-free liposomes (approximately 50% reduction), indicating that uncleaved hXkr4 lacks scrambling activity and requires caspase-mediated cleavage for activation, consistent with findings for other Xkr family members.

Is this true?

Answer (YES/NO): NO